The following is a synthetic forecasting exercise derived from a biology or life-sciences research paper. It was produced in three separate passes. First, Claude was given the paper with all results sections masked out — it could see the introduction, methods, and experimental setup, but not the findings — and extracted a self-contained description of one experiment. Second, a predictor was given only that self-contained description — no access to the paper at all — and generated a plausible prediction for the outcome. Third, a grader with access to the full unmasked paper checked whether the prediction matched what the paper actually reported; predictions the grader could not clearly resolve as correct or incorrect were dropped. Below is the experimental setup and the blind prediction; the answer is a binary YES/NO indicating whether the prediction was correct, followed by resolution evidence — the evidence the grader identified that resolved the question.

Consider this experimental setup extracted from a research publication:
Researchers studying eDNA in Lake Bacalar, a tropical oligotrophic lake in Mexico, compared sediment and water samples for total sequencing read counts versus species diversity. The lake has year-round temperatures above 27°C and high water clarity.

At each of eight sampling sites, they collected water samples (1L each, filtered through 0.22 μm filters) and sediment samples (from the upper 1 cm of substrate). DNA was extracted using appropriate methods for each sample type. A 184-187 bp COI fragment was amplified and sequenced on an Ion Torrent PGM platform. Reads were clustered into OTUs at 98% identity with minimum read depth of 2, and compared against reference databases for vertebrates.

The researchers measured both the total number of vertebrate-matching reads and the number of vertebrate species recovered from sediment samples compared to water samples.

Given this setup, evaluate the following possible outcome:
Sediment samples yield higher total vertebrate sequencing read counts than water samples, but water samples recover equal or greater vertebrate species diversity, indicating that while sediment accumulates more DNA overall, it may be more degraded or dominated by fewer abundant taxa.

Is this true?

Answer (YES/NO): YES